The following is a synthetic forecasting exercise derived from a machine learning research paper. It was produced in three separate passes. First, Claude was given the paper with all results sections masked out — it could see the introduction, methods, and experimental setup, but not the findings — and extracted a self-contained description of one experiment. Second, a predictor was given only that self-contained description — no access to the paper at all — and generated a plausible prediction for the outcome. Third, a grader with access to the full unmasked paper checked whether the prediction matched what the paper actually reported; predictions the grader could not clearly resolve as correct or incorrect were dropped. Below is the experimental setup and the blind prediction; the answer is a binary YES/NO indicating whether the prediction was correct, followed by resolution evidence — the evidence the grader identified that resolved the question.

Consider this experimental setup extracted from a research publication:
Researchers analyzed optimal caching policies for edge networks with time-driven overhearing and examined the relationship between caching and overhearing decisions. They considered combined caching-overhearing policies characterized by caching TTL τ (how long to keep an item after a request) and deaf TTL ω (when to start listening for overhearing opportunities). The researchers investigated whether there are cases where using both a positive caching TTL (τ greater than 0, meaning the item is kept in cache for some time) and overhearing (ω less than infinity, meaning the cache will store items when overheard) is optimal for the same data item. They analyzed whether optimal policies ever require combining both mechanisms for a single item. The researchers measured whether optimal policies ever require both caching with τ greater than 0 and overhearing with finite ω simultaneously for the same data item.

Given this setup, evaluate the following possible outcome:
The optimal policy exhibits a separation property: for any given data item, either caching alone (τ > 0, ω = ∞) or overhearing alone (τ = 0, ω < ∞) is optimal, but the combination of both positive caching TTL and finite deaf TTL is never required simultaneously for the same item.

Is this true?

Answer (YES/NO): YES